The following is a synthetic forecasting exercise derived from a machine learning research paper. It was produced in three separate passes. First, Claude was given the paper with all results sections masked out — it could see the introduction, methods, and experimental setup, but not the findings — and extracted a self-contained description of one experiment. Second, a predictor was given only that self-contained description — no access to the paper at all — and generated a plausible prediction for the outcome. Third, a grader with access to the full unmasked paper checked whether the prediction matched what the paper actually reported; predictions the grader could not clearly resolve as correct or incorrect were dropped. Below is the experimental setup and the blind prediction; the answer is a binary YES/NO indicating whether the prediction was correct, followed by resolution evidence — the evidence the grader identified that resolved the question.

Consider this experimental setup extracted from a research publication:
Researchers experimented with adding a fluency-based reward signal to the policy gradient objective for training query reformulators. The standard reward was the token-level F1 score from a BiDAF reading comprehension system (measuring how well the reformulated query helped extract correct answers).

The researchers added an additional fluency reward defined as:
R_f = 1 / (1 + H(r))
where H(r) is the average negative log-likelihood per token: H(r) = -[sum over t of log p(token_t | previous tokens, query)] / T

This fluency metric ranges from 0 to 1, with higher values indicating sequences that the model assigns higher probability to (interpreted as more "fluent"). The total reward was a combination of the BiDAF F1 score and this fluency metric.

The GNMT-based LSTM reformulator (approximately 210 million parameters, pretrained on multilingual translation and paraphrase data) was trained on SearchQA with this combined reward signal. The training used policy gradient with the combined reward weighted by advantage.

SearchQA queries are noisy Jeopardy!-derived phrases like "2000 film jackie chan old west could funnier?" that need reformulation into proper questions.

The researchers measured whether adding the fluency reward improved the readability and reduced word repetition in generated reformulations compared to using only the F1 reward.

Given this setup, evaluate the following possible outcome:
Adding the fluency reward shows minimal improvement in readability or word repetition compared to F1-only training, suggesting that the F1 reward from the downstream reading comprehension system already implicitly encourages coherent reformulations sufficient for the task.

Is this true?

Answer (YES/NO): NO